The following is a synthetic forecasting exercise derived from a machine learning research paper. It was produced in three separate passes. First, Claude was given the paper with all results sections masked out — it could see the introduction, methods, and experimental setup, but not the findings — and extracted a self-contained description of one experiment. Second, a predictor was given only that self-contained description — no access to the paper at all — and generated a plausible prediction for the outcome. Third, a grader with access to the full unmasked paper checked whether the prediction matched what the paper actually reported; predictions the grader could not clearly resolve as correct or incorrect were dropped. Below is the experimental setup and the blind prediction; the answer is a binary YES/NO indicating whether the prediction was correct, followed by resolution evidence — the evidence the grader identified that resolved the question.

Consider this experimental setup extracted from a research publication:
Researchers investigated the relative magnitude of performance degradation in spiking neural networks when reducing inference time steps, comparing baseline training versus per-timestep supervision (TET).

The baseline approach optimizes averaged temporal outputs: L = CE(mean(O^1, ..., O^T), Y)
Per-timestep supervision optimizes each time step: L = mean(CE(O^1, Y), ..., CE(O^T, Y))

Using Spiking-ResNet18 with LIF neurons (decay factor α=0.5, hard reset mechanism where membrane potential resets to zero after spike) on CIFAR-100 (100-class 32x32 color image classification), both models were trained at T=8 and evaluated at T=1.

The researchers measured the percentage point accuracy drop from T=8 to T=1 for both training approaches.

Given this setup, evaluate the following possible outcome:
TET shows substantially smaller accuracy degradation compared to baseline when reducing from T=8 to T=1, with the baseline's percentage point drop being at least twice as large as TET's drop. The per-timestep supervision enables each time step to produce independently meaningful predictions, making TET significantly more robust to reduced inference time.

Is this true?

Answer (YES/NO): YES